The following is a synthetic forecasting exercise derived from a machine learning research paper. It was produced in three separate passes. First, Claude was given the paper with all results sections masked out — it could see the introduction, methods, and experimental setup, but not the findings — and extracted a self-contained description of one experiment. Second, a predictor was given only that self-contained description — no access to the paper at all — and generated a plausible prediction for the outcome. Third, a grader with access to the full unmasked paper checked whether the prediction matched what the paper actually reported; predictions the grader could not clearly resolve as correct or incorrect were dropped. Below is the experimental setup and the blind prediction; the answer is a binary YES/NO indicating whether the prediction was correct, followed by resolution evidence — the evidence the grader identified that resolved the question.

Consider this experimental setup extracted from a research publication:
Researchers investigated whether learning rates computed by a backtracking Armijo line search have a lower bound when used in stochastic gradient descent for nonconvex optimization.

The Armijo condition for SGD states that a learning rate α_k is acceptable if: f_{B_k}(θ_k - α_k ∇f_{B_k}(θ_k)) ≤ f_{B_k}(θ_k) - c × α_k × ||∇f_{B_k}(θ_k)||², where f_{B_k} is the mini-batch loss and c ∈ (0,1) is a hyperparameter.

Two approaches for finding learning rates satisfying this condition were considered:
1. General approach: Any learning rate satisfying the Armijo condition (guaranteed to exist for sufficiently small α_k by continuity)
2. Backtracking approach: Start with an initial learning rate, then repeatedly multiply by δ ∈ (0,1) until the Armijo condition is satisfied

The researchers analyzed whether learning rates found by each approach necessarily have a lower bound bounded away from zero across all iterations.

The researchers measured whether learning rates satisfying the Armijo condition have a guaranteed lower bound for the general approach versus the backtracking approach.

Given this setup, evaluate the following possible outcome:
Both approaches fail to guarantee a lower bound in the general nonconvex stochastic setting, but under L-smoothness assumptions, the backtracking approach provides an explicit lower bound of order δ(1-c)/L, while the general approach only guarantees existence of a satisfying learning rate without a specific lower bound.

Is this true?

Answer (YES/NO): YES